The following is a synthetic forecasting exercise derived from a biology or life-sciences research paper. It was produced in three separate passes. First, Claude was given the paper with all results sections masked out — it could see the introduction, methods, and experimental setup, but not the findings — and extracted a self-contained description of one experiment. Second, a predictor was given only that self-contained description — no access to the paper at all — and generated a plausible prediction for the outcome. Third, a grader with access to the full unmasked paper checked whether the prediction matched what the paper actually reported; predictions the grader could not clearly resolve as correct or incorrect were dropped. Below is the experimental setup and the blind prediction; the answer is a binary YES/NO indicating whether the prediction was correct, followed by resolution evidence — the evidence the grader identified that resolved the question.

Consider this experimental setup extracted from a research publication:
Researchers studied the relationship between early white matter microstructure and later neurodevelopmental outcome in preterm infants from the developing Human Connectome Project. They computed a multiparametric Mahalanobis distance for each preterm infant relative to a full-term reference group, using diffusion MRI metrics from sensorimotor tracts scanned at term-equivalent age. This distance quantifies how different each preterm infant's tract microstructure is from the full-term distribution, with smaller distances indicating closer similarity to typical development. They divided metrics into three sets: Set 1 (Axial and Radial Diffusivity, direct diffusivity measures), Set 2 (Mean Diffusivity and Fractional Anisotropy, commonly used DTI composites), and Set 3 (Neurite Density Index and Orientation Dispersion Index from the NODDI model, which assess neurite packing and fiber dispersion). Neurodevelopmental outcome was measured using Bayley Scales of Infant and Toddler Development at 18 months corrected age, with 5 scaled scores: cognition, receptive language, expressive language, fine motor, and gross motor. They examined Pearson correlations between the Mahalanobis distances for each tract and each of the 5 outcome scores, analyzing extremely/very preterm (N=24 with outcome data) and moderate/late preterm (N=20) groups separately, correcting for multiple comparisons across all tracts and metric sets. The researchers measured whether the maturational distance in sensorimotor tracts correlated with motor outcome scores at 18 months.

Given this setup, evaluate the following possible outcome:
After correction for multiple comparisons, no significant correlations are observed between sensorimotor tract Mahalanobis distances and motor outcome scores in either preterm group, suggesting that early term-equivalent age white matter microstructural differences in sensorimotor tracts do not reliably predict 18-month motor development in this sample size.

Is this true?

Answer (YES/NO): NO